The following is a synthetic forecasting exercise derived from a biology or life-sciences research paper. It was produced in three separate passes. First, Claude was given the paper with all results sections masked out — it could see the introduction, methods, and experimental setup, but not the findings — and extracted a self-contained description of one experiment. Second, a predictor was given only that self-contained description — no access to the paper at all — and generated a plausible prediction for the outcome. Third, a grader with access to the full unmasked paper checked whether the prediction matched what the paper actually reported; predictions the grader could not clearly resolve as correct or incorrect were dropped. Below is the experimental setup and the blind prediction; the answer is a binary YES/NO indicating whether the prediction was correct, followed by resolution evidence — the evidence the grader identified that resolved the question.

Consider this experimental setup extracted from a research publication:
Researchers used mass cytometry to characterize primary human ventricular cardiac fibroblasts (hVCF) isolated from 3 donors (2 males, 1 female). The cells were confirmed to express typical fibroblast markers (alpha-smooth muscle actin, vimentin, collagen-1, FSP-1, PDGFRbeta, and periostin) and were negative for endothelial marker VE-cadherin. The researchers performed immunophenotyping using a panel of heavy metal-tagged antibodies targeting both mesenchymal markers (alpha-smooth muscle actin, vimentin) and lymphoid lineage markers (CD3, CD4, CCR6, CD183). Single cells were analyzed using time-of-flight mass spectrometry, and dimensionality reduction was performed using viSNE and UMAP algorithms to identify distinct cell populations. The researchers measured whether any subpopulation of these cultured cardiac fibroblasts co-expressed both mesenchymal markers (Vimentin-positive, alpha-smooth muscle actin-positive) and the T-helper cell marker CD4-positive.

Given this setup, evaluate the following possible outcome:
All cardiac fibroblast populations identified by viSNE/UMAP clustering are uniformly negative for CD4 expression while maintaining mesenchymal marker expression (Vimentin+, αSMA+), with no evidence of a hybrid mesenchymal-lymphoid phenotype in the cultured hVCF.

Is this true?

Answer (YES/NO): NO